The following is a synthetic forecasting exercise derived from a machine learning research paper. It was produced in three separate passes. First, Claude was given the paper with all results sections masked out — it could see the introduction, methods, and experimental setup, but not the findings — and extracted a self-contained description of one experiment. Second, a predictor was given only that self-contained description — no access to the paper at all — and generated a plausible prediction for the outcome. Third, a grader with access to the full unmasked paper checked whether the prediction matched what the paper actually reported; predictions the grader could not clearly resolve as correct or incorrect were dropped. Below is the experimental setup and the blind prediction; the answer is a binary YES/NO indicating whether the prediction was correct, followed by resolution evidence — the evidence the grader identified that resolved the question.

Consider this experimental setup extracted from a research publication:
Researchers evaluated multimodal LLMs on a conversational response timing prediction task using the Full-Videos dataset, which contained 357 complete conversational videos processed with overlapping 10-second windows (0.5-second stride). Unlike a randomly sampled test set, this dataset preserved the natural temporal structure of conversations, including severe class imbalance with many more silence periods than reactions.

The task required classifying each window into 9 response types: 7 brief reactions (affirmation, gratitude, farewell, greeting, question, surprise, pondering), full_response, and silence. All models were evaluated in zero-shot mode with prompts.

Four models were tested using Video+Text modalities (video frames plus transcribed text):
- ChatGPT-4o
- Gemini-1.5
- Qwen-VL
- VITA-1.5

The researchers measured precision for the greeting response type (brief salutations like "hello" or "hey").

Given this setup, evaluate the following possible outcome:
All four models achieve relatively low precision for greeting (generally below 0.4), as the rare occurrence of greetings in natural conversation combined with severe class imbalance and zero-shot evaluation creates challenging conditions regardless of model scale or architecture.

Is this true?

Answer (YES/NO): YES